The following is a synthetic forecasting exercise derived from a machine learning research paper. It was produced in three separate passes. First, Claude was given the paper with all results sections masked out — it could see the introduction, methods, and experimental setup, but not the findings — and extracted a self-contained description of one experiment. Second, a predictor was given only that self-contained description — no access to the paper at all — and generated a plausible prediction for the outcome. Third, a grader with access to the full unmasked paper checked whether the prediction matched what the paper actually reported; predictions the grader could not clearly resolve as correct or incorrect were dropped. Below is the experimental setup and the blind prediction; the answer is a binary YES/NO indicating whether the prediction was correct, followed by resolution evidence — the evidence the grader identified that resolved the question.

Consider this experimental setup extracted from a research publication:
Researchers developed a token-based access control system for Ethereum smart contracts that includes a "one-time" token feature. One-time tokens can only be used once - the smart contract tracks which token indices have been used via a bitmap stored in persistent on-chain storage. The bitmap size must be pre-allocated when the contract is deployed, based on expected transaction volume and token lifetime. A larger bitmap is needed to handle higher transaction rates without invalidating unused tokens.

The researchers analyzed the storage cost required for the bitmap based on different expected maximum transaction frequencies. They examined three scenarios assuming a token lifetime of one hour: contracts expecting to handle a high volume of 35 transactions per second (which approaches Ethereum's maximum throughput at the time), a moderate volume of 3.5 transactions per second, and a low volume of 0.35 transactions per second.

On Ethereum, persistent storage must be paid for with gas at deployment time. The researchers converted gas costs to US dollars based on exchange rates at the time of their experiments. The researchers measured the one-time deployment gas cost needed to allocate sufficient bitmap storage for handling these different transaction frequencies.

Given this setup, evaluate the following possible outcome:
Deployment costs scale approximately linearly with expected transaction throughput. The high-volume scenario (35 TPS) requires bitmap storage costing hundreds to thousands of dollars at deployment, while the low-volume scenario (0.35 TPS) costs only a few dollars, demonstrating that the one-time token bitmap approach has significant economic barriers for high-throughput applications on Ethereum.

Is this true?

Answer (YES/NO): NO